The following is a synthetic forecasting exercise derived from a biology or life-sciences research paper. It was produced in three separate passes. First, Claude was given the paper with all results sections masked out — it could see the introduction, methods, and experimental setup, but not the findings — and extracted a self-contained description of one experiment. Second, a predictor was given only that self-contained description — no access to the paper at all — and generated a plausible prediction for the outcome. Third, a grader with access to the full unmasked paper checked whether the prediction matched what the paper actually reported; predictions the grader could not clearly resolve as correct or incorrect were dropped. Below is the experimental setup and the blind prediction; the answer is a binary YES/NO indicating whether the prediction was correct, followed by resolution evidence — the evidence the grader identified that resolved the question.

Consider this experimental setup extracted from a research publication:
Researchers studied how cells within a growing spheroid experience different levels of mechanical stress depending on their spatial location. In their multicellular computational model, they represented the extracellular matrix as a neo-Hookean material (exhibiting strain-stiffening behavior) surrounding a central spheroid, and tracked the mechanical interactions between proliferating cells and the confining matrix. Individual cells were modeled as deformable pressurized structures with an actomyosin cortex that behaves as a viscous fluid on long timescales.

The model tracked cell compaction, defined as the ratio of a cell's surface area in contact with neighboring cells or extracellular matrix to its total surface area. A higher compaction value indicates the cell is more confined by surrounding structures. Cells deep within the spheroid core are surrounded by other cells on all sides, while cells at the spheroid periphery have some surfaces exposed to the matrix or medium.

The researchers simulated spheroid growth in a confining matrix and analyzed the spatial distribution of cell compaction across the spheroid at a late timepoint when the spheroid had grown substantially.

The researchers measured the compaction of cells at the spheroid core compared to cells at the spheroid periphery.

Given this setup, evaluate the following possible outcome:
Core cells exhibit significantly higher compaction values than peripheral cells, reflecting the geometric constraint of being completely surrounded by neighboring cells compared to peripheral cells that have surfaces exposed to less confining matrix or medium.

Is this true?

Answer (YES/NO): YES